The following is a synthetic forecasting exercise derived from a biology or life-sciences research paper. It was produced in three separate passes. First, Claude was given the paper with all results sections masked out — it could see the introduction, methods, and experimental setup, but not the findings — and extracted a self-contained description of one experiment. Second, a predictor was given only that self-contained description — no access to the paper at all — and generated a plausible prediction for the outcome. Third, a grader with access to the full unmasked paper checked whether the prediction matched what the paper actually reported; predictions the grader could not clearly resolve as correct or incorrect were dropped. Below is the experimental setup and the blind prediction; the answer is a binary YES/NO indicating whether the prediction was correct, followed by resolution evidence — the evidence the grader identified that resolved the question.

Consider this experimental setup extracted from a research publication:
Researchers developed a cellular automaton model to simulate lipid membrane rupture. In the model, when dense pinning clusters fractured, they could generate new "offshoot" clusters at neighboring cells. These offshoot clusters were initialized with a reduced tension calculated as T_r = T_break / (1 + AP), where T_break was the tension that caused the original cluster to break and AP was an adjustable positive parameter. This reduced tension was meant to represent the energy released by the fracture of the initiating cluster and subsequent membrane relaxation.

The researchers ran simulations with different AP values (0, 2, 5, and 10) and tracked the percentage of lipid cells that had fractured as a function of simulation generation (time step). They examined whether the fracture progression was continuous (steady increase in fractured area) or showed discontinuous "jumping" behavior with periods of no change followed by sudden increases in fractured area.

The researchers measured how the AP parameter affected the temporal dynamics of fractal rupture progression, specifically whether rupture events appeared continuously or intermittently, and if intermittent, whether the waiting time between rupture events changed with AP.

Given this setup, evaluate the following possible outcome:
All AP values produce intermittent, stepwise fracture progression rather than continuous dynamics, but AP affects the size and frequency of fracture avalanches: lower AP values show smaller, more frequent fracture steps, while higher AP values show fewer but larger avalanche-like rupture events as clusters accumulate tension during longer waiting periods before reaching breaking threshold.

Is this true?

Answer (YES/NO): NO